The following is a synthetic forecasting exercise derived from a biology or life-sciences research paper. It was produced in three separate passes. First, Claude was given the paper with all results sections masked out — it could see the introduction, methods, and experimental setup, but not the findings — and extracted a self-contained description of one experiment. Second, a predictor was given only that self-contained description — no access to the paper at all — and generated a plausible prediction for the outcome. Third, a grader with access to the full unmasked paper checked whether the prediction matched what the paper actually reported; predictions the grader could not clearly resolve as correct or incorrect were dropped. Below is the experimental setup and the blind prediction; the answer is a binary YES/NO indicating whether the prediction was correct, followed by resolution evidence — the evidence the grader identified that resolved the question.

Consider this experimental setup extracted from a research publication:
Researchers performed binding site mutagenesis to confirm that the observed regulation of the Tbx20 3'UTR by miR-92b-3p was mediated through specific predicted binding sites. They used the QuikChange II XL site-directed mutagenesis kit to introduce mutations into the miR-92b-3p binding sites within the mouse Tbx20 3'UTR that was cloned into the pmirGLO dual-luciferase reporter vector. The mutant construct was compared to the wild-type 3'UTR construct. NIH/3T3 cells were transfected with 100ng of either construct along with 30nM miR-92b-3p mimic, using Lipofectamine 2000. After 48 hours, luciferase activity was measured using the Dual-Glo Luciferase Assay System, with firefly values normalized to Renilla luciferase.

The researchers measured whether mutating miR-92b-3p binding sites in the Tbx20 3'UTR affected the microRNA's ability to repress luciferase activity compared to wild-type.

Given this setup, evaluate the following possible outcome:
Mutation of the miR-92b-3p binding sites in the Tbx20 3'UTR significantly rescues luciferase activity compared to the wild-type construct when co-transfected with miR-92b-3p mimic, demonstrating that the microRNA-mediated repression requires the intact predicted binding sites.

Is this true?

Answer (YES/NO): YES